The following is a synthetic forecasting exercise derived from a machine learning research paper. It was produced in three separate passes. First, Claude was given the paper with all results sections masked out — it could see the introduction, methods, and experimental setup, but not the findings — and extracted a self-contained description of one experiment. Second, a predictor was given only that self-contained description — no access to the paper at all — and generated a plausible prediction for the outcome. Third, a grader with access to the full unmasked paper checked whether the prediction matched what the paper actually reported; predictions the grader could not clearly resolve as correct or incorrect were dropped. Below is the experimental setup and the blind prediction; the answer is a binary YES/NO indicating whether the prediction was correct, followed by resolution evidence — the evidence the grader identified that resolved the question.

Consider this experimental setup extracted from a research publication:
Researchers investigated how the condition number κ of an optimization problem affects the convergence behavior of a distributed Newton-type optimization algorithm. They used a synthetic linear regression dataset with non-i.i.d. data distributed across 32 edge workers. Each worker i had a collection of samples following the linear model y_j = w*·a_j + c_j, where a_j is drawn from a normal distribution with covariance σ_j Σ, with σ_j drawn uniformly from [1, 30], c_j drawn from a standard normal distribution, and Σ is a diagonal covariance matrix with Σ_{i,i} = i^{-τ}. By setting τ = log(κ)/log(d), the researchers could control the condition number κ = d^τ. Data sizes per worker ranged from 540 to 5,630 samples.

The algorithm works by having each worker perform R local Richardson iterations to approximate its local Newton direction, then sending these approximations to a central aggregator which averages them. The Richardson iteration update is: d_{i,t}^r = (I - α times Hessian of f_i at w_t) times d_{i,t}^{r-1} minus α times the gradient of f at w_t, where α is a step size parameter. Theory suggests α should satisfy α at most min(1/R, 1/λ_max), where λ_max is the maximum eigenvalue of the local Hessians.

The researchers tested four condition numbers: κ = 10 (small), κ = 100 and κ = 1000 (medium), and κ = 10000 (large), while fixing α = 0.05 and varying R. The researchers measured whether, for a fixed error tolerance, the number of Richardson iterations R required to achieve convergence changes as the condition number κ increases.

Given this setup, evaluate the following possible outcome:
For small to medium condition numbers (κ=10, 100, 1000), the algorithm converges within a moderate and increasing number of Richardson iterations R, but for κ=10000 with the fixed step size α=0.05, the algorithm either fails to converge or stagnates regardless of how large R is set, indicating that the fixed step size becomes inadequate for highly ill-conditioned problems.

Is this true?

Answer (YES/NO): NO